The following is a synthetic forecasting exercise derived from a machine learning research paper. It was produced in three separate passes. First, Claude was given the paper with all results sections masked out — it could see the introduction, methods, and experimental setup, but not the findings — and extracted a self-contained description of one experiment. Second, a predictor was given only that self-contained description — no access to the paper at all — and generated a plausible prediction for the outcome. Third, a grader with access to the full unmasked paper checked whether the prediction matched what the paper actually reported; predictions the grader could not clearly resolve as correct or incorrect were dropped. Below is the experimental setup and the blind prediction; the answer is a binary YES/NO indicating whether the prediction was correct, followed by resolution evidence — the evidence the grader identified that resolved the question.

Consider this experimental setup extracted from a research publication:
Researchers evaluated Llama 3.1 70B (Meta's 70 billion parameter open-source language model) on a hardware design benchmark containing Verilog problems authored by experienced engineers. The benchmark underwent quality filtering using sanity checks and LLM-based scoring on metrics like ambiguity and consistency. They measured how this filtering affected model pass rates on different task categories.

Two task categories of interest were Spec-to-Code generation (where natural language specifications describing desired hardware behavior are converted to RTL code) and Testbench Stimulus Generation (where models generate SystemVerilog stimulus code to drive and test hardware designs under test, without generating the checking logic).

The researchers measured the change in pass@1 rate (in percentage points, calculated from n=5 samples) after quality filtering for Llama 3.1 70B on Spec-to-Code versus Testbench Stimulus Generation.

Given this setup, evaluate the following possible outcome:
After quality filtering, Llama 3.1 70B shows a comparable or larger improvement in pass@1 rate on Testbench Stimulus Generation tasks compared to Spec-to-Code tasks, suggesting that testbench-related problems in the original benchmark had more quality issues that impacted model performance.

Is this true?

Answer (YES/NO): NO